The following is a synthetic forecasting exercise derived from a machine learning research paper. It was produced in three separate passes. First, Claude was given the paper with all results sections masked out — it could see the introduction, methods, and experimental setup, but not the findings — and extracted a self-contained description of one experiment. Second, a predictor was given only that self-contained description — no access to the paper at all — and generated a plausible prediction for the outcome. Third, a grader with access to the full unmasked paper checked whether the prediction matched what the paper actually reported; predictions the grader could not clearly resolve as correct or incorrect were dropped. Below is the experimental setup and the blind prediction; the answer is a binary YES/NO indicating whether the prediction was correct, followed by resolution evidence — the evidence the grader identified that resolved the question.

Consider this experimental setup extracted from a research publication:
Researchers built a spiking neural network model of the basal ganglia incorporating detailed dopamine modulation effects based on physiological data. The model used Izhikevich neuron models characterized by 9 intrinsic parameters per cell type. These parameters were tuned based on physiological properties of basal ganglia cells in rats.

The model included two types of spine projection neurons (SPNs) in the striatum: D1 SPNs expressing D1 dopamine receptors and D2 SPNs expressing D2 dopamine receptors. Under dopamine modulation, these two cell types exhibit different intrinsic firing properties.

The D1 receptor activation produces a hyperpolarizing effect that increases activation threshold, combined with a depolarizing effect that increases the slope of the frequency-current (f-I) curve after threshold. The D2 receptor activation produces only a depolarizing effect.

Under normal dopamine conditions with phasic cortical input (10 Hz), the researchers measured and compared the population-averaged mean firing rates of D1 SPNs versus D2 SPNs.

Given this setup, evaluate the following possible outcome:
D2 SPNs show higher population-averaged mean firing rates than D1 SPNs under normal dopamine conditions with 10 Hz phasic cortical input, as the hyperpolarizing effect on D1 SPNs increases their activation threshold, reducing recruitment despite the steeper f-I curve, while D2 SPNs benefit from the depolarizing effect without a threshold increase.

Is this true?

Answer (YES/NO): NO